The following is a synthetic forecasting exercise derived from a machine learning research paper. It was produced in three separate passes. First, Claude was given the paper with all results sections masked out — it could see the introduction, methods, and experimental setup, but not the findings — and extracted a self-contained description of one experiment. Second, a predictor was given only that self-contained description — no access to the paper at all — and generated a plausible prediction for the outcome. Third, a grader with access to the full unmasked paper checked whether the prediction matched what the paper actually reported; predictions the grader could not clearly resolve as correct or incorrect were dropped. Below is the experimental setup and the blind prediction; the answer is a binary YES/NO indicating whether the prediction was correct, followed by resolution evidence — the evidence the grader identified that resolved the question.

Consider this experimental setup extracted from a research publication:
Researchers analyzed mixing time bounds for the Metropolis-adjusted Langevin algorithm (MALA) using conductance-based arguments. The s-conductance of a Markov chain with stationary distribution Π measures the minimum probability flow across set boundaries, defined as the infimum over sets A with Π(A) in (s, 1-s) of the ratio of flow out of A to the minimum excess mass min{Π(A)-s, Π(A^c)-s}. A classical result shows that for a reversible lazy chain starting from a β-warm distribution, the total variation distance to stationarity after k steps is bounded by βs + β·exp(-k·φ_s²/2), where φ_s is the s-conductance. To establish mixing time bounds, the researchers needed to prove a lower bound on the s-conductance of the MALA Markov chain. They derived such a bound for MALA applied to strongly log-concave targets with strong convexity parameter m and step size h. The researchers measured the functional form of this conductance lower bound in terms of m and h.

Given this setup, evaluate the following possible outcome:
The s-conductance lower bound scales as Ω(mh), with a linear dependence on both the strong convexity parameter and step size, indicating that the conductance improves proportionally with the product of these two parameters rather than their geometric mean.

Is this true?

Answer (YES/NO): NO